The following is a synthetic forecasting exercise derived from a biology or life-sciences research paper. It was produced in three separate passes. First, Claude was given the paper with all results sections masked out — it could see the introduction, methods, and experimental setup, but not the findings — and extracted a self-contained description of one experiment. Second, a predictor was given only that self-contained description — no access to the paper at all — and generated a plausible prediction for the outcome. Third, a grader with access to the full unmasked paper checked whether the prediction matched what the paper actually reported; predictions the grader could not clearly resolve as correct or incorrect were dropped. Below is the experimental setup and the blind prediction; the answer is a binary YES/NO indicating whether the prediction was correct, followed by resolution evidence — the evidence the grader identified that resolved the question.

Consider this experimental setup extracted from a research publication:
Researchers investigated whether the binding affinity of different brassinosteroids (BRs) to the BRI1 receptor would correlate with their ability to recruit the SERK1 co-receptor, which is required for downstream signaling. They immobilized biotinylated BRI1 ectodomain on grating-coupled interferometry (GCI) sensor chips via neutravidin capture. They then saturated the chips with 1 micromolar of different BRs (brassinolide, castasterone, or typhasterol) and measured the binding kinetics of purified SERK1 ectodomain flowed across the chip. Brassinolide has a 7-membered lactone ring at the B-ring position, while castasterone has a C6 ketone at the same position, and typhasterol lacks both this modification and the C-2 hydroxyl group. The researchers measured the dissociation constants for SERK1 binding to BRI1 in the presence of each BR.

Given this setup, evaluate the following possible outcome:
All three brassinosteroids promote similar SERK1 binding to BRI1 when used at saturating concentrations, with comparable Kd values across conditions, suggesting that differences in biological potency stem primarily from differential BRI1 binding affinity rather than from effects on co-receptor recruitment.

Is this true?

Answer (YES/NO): NO